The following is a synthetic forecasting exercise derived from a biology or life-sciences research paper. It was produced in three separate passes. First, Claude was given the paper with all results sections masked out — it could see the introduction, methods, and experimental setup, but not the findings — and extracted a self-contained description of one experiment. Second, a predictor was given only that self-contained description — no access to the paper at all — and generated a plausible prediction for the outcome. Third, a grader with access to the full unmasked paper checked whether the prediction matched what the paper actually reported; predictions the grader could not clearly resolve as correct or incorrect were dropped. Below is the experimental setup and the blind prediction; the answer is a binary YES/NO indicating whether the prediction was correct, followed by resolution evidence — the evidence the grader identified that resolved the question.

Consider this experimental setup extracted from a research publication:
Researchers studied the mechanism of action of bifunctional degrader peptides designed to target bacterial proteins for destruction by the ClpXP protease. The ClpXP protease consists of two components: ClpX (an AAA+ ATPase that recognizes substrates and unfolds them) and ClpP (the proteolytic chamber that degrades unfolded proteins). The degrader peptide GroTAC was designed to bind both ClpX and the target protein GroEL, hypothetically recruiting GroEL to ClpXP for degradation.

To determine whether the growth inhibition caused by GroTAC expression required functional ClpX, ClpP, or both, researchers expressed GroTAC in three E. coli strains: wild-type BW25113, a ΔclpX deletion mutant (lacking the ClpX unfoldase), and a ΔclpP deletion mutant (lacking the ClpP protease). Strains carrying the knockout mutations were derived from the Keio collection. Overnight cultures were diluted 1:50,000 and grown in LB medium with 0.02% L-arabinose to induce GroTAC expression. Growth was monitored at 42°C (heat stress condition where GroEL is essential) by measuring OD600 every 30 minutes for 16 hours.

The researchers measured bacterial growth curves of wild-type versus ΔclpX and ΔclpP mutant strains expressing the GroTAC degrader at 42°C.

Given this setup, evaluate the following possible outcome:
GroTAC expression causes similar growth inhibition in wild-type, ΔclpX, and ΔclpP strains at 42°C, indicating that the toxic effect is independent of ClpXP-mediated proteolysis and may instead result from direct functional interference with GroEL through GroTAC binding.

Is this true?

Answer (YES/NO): NO